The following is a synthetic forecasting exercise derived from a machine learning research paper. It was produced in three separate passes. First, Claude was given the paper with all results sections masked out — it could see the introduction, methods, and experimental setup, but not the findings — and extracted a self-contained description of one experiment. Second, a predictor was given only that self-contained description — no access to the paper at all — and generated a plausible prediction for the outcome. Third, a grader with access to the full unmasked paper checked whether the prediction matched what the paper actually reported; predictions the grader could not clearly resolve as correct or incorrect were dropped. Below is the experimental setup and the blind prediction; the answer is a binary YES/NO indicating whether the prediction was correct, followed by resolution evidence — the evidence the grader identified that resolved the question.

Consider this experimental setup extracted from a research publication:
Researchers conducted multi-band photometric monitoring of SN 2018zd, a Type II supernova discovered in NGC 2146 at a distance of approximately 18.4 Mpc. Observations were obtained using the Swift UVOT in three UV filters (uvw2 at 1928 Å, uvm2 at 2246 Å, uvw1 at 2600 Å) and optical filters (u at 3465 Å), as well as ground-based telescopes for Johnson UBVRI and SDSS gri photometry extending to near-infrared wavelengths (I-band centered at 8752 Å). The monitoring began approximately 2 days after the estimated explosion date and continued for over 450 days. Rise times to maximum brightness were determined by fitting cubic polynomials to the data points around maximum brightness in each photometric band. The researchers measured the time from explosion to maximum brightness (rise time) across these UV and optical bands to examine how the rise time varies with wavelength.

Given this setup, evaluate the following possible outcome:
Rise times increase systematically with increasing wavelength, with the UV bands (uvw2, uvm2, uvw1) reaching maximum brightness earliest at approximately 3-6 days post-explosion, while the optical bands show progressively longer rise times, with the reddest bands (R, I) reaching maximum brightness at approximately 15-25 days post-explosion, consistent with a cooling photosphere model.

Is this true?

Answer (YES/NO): NO